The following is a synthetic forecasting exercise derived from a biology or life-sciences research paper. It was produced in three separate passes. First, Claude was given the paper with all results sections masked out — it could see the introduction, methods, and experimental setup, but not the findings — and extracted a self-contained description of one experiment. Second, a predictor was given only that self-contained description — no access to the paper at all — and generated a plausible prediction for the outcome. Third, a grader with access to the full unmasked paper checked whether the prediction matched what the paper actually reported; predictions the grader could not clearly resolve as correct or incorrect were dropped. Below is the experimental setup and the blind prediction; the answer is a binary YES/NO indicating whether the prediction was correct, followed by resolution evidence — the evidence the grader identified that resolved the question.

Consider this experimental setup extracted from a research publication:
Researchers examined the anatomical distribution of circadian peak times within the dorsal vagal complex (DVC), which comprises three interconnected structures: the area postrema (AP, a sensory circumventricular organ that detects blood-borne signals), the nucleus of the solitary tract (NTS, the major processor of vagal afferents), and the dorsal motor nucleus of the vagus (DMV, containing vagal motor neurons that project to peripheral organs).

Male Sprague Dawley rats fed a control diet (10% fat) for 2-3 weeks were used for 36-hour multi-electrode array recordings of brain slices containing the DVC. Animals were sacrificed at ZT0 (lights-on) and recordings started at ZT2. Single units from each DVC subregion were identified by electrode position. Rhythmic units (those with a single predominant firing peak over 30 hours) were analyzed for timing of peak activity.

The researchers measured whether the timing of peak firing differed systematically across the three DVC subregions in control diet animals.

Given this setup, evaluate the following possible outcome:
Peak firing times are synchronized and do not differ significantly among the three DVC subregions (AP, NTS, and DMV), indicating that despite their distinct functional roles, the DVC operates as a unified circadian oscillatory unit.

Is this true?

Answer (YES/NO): NO